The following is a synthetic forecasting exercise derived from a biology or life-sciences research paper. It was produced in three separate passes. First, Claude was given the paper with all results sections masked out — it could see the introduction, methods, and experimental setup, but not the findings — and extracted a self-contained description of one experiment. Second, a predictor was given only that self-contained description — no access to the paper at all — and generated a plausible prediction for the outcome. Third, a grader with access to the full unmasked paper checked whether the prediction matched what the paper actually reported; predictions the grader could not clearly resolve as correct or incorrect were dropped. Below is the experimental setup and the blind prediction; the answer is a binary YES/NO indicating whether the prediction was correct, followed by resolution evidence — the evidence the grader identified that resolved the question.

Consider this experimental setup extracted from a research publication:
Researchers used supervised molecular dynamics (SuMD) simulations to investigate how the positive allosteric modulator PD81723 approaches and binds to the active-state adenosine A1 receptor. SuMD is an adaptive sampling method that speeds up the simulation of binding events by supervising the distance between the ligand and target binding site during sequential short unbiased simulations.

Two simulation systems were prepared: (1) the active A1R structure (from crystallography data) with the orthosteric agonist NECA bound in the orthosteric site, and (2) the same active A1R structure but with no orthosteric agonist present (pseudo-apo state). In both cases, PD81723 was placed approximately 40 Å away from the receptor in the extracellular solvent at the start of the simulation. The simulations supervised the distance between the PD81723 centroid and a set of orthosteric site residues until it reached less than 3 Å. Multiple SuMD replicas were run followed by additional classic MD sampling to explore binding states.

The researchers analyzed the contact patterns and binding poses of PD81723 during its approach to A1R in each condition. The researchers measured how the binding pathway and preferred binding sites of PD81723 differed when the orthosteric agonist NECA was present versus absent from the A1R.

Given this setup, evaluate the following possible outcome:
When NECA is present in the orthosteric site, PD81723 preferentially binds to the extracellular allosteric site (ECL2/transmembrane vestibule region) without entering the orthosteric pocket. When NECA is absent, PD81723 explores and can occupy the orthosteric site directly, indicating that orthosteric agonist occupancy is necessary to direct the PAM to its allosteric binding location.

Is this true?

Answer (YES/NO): YES